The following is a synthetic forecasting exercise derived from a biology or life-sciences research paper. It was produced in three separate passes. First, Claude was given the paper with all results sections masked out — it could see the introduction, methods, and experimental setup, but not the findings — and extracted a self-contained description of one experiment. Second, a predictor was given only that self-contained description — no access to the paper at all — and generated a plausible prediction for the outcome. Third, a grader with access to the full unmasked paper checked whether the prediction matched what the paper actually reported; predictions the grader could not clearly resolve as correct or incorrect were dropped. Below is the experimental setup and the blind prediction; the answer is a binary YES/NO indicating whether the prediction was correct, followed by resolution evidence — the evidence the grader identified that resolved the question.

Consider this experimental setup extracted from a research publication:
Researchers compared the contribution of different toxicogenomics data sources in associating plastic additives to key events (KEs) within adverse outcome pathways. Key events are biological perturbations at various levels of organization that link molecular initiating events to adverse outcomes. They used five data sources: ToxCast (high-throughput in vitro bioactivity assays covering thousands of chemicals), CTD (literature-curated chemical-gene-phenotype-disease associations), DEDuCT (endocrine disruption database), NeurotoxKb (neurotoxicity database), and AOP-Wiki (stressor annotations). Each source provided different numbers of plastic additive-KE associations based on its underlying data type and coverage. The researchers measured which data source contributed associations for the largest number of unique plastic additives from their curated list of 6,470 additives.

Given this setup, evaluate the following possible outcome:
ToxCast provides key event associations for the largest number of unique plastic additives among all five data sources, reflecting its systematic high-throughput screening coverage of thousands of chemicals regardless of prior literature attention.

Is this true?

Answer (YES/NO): YES